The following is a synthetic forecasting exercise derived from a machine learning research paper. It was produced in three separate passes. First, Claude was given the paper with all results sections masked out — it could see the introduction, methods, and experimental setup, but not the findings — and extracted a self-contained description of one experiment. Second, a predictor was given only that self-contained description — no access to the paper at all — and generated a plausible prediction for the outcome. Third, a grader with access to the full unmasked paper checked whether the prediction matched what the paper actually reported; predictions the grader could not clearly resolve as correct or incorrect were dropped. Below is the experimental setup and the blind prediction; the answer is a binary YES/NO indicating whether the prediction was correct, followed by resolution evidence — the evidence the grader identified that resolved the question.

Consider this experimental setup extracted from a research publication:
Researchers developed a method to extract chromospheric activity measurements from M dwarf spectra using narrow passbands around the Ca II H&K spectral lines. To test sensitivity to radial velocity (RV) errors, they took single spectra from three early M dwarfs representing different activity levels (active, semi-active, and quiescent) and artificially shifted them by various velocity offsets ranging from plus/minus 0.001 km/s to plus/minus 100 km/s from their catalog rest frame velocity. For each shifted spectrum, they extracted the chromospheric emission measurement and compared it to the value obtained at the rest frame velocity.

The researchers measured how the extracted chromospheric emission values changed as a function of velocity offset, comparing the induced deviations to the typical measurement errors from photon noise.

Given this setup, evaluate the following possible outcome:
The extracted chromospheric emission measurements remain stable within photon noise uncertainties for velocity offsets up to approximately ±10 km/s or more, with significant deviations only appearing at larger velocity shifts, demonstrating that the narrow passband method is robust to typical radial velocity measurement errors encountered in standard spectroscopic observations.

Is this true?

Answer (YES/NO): YES